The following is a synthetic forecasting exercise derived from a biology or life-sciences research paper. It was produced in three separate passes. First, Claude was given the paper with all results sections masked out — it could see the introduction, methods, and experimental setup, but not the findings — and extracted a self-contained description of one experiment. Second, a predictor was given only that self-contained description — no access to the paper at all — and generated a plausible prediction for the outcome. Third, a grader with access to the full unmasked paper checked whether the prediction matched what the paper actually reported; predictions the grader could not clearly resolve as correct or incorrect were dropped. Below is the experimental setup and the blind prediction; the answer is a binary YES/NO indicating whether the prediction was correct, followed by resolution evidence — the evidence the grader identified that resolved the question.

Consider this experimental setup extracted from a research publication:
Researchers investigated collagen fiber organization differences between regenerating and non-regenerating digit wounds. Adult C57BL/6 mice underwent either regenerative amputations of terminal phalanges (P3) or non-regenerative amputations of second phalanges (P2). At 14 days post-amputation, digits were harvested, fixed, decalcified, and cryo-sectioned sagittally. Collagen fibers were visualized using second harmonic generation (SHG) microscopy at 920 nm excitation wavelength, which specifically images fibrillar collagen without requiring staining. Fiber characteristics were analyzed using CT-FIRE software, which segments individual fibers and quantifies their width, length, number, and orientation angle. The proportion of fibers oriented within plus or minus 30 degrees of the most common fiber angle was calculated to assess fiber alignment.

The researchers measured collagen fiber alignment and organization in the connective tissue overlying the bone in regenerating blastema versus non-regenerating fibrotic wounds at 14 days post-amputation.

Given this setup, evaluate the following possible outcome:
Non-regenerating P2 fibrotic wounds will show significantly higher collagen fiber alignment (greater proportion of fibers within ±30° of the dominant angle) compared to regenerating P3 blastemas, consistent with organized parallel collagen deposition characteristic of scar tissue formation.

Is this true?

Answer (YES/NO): YES